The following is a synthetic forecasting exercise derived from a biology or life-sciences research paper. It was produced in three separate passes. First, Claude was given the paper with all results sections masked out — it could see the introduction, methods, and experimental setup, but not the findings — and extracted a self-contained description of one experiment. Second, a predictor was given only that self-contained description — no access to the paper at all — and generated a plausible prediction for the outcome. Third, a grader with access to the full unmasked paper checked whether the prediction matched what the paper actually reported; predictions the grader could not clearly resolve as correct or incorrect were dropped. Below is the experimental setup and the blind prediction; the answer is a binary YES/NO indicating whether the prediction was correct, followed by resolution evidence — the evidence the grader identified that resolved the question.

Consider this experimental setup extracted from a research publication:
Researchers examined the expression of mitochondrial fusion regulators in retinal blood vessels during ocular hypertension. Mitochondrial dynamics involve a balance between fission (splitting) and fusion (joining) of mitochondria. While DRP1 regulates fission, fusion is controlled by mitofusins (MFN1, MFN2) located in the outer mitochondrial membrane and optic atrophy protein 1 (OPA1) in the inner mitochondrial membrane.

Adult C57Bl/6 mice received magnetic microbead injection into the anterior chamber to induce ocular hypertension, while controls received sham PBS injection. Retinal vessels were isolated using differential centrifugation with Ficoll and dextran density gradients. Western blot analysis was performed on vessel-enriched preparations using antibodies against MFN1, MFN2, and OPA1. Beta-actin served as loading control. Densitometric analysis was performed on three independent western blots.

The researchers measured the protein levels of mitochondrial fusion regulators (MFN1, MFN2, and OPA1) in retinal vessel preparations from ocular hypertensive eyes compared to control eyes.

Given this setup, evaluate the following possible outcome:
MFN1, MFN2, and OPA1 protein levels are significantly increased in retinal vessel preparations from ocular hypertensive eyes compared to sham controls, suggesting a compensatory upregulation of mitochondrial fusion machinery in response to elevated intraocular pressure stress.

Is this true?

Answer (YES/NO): NO